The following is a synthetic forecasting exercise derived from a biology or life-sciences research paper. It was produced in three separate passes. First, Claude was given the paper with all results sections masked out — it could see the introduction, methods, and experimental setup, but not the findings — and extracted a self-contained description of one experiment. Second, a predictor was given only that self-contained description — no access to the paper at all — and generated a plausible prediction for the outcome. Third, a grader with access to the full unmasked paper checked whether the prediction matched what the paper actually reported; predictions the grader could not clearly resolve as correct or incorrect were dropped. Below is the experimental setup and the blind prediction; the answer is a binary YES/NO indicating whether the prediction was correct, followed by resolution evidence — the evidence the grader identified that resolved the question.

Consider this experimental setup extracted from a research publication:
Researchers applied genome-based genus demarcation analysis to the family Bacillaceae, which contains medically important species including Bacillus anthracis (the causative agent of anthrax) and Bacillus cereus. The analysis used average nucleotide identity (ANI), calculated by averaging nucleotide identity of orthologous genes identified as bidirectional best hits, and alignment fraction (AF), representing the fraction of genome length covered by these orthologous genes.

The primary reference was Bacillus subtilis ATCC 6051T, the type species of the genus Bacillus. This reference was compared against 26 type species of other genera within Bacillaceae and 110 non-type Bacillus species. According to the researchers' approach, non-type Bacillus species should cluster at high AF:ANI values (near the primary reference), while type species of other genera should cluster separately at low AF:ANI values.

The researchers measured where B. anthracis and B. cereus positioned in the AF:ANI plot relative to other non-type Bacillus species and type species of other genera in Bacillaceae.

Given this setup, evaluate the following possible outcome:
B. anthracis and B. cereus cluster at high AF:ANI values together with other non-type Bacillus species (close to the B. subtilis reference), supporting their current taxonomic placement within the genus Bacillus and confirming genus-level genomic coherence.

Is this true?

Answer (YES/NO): NO